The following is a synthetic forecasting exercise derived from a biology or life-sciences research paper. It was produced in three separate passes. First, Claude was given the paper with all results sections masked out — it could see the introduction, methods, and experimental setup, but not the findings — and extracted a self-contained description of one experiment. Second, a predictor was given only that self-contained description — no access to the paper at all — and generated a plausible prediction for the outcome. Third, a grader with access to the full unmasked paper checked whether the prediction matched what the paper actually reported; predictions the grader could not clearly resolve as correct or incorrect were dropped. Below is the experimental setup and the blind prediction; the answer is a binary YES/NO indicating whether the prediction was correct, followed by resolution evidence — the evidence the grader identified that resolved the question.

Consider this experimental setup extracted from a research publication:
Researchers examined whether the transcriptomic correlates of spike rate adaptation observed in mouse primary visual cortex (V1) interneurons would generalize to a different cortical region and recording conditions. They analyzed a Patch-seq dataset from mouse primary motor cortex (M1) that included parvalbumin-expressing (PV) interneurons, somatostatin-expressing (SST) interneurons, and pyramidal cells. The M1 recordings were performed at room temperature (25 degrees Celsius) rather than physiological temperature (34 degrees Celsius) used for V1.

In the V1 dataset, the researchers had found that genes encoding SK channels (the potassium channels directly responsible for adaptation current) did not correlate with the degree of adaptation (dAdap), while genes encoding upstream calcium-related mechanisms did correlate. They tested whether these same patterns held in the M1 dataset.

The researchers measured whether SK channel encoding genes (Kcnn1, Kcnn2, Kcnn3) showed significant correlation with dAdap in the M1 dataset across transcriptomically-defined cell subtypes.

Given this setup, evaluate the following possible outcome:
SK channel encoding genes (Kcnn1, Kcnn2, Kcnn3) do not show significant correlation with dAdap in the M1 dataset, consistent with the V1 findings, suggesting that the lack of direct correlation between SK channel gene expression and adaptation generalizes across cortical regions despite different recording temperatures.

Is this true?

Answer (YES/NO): YES